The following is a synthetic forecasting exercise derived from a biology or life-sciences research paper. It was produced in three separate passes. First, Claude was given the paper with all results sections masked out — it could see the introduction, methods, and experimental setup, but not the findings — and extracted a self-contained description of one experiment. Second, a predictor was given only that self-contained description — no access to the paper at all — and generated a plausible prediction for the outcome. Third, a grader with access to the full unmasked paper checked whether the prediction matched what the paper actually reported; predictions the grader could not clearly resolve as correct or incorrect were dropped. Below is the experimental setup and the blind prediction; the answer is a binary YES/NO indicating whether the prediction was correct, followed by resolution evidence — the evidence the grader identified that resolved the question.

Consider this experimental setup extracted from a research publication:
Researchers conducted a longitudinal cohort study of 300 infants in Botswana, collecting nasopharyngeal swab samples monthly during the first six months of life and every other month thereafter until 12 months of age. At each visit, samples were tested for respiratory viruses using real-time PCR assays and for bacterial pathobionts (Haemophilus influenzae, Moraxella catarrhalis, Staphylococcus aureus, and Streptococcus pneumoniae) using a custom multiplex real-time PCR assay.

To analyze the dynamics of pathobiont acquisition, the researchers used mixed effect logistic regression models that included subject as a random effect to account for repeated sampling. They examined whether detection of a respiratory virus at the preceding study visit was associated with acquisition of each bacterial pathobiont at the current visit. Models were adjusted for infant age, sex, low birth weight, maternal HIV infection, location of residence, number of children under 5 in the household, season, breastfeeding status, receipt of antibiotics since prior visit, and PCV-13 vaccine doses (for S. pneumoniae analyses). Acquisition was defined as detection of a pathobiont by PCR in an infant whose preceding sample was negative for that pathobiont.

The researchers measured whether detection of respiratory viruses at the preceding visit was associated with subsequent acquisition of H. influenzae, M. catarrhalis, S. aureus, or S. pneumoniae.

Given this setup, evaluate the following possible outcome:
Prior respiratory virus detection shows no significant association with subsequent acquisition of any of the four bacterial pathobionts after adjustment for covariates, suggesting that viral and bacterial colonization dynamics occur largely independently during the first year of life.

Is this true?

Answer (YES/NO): NO